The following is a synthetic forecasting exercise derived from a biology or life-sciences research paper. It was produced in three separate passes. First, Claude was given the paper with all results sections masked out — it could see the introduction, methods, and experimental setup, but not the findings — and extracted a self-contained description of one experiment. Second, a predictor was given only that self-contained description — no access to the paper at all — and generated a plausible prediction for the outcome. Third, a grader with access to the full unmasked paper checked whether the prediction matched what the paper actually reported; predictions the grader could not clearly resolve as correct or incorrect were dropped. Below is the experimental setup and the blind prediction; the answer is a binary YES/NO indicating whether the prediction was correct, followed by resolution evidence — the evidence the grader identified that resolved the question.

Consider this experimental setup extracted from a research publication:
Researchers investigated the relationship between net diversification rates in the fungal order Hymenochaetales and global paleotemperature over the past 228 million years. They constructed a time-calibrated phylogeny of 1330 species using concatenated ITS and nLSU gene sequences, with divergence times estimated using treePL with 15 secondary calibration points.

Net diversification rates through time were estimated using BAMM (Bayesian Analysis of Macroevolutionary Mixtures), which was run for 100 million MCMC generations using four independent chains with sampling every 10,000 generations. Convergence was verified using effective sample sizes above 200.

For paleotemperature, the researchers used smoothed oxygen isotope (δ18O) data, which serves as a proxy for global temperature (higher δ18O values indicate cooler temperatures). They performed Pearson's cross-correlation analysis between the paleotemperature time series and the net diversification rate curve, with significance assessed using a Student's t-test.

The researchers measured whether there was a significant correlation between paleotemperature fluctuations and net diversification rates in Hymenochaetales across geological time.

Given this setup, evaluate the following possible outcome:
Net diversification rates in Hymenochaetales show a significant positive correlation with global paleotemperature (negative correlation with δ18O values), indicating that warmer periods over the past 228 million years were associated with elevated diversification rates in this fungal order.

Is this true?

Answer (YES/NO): YES